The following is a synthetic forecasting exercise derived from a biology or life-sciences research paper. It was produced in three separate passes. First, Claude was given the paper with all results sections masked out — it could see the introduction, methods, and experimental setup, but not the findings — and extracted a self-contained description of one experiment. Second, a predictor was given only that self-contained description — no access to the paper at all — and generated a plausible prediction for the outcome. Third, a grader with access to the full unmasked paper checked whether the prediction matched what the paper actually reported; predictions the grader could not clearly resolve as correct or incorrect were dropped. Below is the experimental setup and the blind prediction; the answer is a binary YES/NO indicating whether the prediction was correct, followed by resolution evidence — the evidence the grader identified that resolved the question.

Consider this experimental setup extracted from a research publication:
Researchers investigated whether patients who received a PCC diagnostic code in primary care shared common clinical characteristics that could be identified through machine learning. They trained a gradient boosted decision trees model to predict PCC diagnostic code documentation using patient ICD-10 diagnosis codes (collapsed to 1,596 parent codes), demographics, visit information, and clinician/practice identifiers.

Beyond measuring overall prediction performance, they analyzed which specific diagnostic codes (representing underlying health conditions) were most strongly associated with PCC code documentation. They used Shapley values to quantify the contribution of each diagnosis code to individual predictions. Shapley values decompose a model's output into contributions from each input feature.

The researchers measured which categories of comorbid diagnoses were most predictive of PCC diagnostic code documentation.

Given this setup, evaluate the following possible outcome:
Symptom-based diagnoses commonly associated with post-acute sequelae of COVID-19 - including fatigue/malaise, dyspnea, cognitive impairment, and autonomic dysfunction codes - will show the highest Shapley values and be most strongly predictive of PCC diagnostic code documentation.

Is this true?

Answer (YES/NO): NO